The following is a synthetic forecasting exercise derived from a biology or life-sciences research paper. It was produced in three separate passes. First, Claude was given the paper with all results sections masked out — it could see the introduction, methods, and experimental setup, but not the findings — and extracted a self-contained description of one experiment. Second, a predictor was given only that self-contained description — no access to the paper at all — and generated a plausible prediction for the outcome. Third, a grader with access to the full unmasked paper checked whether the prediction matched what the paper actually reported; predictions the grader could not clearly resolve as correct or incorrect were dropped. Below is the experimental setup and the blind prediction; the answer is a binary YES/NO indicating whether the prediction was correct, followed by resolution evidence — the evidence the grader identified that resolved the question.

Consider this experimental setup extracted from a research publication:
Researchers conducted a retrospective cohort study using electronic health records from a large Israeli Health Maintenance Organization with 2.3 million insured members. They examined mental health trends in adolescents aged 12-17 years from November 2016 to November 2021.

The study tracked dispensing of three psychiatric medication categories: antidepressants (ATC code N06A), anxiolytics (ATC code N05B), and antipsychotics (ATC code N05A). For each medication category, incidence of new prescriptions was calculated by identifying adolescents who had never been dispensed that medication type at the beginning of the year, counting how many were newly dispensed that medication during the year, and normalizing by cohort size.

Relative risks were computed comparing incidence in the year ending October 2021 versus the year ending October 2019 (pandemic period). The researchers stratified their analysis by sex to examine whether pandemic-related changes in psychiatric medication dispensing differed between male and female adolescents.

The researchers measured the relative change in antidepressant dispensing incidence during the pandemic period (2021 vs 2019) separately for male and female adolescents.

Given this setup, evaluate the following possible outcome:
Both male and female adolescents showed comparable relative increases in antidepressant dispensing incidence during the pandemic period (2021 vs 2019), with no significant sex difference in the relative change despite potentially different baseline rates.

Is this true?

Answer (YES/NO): NO